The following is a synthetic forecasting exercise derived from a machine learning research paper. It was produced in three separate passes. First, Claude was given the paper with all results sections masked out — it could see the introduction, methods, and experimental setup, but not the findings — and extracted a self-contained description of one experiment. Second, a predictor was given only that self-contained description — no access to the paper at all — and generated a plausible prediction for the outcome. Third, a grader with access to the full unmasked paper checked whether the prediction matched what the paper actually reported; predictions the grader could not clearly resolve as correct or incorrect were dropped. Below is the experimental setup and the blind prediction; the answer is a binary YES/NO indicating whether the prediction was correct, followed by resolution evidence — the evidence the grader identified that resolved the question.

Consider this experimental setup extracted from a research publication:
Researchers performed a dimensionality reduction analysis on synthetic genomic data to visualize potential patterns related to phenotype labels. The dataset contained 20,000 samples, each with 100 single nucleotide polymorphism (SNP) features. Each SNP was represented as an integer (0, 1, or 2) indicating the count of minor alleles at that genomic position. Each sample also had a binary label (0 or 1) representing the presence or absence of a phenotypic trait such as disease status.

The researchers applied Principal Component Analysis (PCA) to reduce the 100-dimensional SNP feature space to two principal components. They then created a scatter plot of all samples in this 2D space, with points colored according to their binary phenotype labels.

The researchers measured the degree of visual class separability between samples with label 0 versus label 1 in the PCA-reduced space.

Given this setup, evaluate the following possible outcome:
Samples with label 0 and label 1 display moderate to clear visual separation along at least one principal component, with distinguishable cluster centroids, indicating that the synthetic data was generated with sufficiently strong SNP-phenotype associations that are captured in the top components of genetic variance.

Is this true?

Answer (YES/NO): NO